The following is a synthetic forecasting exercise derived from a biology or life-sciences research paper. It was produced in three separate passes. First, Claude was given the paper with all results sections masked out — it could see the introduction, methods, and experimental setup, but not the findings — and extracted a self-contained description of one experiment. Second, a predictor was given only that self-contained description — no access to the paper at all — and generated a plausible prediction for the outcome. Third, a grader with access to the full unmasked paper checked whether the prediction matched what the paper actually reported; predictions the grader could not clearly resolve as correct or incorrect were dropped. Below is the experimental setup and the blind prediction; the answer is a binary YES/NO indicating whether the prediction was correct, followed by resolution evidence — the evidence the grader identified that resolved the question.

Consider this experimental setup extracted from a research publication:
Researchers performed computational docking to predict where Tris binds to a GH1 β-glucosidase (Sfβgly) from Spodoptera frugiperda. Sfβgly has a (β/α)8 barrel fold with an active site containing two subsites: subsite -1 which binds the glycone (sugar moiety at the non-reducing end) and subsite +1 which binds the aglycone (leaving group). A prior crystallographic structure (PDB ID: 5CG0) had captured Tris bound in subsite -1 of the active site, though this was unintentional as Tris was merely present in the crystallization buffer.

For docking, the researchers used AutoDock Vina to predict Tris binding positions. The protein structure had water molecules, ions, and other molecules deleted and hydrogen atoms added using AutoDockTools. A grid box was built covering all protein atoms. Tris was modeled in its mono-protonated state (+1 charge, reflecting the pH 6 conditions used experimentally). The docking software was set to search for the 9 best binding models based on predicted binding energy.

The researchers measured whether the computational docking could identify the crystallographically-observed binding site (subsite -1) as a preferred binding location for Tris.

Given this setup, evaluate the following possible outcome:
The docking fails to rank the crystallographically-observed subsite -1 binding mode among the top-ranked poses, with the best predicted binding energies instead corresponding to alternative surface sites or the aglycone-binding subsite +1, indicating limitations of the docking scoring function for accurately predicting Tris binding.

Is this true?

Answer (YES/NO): NO